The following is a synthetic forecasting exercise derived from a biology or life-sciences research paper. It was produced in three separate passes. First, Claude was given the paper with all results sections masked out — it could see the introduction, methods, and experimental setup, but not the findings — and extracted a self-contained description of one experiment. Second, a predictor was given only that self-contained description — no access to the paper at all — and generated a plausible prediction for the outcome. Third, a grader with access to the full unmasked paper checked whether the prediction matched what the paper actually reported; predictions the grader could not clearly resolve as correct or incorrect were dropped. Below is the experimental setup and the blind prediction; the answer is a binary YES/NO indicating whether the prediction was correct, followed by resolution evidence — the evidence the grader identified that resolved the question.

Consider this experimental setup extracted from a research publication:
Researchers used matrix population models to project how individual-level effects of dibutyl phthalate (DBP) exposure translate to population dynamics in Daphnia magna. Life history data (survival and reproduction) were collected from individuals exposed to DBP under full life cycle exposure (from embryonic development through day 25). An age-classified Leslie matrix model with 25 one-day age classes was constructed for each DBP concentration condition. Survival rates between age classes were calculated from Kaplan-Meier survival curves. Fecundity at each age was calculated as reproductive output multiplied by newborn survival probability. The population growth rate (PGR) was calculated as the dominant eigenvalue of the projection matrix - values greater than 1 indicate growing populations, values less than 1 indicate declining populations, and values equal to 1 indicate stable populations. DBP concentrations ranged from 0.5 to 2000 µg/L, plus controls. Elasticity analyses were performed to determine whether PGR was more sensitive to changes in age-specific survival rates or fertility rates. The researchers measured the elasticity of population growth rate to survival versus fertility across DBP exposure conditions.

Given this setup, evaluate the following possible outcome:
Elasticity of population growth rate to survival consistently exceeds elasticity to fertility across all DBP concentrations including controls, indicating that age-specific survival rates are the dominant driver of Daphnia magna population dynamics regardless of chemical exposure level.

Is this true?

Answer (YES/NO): NO